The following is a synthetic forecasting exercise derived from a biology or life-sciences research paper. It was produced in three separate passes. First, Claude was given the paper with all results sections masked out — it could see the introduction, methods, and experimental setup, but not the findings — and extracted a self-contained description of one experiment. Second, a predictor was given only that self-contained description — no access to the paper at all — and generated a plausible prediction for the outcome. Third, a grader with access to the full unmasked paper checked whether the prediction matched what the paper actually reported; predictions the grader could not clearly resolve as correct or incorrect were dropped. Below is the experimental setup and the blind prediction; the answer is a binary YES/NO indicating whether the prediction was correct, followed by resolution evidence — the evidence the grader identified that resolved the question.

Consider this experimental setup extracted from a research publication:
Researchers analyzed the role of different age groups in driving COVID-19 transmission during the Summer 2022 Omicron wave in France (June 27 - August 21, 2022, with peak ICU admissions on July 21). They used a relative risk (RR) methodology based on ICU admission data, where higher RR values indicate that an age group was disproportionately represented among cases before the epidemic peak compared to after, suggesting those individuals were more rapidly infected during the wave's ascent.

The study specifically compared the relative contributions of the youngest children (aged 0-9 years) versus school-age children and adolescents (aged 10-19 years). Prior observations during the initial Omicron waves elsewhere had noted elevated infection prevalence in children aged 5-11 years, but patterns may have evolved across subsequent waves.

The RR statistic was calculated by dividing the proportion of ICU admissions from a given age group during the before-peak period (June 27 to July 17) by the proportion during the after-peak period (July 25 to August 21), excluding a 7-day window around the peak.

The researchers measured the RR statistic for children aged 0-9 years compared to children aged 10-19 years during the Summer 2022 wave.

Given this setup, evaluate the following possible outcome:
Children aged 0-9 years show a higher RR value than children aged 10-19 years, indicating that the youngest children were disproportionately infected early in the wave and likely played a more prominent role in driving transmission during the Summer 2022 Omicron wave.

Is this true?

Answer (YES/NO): YES